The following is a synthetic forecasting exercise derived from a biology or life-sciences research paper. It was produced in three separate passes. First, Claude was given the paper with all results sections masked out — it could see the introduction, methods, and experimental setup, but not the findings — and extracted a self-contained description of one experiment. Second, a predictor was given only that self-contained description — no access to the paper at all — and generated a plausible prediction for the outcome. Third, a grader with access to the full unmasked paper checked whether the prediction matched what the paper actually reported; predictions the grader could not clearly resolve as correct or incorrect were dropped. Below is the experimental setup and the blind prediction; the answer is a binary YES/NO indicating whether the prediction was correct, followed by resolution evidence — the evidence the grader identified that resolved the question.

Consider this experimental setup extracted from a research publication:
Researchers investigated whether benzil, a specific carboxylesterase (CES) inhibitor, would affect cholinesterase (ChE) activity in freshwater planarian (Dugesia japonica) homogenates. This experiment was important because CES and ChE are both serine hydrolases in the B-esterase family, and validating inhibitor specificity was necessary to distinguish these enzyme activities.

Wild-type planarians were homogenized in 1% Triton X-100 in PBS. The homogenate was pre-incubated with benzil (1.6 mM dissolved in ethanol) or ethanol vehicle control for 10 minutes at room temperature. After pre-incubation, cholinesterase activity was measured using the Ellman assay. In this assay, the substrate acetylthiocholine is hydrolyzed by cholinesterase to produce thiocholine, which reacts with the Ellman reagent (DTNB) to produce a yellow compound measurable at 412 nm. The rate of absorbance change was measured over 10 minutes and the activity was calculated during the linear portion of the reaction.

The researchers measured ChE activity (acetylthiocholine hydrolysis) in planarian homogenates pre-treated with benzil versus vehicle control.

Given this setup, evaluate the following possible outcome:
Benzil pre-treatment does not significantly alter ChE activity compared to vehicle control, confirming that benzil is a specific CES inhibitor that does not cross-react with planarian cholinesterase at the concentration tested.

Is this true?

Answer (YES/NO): YES